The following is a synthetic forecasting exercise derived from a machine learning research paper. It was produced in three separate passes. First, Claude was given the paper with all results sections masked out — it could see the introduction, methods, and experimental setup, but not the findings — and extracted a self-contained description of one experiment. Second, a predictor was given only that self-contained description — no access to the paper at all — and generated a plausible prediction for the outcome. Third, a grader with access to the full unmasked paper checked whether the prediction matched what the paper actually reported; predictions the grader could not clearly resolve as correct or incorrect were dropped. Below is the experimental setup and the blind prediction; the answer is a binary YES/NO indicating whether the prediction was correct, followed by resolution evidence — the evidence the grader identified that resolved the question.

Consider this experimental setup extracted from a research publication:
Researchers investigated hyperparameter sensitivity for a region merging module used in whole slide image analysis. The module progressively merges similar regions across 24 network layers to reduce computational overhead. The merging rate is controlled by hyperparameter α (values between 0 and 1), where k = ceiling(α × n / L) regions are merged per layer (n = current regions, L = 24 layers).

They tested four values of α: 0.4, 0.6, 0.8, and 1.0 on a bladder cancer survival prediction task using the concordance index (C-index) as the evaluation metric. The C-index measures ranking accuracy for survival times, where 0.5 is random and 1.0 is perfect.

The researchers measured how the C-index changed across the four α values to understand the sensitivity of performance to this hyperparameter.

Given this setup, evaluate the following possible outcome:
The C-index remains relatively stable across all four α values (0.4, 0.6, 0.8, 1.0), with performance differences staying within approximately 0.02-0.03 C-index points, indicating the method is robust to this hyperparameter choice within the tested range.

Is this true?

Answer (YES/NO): NO